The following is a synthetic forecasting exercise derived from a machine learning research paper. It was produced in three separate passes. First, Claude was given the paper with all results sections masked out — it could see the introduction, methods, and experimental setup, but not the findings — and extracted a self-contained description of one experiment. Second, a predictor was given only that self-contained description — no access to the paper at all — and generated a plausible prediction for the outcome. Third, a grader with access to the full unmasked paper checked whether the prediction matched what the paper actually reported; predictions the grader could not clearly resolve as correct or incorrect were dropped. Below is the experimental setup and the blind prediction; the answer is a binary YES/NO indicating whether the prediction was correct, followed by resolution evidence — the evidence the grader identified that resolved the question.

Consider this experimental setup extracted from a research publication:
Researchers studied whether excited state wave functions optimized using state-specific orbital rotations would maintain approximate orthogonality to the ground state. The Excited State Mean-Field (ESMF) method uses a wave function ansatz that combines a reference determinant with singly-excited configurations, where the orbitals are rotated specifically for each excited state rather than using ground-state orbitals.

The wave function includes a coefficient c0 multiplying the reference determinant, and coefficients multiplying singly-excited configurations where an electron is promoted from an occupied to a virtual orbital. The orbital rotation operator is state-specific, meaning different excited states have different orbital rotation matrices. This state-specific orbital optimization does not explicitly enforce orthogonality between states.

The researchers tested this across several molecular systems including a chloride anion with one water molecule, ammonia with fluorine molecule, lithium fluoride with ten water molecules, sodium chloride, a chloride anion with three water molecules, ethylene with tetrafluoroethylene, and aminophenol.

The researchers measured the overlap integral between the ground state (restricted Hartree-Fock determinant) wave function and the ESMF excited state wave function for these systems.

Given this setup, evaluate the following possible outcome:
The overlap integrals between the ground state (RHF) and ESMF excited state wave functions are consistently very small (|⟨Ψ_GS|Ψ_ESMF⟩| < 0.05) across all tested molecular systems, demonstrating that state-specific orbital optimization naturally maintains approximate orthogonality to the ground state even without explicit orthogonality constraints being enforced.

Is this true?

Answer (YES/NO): YES